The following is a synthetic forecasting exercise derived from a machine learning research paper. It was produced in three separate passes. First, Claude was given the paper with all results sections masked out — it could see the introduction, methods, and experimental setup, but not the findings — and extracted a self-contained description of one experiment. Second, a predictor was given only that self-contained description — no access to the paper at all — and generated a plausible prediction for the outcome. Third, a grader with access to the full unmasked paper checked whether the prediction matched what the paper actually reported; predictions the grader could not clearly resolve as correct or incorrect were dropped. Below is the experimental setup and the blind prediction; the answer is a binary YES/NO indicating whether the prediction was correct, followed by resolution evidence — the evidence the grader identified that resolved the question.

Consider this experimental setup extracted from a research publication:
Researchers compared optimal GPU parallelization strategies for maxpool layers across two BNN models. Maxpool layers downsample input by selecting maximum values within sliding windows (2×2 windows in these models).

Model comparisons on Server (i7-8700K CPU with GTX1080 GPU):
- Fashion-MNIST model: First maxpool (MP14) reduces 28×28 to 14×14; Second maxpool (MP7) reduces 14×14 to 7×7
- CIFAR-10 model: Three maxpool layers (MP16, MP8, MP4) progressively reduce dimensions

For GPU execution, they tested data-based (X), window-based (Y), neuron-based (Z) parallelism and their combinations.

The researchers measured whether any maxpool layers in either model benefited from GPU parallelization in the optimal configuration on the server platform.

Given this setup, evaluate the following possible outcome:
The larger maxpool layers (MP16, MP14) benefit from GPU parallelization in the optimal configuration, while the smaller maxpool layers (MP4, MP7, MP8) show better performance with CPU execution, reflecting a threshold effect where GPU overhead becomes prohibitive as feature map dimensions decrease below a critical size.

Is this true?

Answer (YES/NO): NO